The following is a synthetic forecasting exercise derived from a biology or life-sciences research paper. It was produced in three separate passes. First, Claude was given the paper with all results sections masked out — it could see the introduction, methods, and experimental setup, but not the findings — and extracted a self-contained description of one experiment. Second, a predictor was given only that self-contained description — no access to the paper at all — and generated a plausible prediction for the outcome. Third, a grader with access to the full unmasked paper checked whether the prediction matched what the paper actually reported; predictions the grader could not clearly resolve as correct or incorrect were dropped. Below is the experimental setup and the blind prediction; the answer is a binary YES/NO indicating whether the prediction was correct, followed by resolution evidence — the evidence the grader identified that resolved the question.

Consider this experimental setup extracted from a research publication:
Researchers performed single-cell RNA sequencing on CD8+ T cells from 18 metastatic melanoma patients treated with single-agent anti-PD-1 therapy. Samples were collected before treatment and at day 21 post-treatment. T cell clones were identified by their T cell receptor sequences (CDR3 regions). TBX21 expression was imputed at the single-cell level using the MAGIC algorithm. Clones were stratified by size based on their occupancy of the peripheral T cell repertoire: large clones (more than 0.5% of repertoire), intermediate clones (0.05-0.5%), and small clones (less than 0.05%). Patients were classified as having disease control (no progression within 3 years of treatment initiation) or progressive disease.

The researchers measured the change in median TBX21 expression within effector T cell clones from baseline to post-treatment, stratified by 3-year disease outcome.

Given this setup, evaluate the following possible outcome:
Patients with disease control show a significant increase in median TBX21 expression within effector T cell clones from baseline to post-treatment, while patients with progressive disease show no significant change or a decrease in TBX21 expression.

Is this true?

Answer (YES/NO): YES